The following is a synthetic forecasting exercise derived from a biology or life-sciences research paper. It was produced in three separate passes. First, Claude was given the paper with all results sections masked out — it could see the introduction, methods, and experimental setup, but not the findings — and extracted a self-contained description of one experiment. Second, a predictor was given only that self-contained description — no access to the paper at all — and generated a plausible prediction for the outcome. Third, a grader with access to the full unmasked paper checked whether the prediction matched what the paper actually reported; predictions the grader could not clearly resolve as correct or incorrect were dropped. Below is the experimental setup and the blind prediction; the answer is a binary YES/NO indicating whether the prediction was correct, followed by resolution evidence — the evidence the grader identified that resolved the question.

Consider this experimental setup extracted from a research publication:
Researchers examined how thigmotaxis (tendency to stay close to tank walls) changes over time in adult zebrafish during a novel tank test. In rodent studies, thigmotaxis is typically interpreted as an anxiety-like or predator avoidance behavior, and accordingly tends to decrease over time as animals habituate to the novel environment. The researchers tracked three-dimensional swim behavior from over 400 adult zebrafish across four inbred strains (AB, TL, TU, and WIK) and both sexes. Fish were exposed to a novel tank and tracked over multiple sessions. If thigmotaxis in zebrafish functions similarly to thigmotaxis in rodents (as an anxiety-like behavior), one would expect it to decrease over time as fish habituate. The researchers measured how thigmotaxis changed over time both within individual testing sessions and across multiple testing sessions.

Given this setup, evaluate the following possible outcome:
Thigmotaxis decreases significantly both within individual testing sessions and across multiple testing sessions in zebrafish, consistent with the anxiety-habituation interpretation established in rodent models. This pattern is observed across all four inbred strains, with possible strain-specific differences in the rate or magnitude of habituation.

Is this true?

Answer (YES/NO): NO